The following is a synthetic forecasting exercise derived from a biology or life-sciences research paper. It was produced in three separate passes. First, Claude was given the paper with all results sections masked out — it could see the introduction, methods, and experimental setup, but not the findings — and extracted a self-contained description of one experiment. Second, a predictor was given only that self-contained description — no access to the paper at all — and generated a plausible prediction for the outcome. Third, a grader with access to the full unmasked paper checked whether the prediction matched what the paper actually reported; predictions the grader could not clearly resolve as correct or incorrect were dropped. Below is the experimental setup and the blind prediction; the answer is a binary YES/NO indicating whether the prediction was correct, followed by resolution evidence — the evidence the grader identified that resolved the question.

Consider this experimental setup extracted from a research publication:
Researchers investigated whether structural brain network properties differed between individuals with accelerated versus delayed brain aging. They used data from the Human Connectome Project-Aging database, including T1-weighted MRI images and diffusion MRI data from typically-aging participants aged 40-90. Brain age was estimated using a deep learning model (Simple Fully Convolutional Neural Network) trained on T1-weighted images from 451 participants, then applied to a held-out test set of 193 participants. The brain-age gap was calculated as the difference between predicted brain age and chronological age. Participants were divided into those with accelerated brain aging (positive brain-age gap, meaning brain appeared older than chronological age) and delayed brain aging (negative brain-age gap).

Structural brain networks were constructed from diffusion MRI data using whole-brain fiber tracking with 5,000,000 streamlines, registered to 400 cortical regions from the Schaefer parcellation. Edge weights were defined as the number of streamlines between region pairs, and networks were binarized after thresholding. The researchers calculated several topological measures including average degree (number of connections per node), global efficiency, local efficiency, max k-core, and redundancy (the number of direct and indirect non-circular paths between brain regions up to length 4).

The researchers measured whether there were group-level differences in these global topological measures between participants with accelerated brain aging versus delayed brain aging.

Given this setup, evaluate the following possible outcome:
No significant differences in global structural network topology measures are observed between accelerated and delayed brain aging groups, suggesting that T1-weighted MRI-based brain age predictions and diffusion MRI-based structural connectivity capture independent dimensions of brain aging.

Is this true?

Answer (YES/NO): NO